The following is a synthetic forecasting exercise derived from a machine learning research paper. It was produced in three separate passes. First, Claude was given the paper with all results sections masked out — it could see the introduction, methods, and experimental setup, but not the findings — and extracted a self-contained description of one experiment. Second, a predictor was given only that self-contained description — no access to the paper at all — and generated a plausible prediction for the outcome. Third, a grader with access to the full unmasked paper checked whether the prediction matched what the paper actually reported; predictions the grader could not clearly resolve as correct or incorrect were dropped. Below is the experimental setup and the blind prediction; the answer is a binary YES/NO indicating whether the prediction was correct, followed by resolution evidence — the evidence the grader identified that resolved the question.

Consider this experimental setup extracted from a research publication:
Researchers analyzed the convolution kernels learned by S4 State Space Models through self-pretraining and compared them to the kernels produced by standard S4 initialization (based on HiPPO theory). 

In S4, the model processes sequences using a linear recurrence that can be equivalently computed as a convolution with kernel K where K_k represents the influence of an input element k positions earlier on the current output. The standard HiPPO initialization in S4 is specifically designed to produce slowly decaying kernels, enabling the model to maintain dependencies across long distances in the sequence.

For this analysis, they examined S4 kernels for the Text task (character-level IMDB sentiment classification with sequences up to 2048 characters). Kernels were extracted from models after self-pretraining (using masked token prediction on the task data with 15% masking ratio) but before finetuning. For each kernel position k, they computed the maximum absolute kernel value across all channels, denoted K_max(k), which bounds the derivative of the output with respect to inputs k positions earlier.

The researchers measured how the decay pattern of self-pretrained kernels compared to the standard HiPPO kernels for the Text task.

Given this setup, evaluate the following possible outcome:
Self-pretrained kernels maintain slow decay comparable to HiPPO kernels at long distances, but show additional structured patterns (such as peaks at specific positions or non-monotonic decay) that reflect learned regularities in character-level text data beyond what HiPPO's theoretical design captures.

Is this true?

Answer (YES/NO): NO